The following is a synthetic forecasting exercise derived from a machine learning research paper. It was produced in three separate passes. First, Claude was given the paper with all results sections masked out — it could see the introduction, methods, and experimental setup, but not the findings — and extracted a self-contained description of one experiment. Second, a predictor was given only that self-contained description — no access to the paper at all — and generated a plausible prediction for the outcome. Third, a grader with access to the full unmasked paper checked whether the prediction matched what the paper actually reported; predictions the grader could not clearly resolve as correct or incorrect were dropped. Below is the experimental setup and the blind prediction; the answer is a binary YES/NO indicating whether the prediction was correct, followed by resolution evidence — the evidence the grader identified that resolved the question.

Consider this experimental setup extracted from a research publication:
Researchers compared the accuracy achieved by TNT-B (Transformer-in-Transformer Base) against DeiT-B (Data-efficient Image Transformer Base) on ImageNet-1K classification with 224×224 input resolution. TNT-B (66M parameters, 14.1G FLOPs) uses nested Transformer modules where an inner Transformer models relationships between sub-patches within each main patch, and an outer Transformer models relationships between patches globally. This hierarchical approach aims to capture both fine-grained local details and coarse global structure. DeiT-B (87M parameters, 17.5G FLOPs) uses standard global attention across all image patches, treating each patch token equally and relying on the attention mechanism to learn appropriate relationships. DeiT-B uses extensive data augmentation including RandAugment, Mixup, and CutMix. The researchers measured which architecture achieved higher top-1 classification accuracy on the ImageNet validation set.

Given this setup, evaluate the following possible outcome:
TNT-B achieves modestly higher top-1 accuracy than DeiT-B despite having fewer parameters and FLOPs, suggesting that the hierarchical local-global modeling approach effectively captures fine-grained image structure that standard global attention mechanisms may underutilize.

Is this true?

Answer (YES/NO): YES